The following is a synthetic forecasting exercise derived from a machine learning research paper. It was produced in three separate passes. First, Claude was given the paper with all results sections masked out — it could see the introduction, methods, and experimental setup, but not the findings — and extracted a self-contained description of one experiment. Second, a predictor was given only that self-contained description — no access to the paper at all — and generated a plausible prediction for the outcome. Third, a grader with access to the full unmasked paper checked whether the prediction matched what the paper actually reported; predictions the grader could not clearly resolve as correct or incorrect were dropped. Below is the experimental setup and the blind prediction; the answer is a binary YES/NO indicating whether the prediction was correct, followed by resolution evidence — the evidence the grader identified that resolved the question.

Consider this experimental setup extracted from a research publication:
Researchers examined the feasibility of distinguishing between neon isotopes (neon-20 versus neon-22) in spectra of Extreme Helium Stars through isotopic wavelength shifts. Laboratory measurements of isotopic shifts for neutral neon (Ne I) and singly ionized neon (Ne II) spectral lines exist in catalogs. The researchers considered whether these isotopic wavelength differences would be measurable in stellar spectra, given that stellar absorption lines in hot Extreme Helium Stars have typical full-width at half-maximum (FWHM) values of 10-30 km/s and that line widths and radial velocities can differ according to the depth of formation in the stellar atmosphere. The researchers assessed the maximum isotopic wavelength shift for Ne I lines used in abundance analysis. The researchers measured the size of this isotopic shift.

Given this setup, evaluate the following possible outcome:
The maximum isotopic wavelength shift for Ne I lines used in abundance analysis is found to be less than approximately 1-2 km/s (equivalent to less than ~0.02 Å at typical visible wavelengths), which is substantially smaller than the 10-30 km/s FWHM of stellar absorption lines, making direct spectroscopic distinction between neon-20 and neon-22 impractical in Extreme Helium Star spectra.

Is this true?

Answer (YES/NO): YES